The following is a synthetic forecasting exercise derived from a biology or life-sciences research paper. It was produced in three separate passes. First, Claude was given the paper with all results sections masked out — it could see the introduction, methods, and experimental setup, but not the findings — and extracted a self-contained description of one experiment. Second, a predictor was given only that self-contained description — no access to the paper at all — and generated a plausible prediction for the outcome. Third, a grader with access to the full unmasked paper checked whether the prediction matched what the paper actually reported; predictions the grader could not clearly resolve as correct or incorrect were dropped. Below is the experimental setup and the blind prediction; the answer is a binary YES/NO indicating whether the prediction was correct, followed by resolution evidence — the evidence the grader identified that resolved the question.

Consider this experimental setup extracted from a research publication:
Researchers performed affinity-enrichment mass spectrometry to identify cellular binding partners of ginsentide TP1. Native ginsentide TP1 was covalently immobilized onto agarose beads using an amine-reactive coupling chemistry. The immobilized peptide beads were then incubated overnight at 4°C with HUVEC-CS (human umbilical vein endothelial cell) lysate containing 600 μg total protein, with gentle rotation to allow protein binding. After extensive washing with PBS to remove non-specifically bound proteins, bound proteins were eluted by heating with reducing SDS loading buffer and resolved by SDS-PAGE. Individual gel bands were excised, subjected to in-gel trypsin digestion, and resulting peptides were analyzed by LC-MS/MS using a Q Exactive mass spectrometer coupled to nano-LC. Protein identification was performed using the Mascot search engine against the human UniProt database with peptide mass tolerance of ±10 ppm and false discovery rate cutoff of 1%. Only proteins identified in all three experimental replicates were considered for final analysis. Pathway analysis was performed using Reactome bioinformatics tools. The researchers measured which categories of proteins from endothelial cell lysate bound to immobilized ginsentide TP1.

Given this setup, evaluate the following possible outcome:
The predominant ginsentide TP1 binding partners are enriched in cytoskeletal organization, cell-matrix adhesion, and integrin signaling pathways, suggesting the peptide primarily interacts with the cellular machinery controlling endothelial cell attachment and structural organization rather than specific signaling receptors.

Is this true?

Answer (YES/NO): NO